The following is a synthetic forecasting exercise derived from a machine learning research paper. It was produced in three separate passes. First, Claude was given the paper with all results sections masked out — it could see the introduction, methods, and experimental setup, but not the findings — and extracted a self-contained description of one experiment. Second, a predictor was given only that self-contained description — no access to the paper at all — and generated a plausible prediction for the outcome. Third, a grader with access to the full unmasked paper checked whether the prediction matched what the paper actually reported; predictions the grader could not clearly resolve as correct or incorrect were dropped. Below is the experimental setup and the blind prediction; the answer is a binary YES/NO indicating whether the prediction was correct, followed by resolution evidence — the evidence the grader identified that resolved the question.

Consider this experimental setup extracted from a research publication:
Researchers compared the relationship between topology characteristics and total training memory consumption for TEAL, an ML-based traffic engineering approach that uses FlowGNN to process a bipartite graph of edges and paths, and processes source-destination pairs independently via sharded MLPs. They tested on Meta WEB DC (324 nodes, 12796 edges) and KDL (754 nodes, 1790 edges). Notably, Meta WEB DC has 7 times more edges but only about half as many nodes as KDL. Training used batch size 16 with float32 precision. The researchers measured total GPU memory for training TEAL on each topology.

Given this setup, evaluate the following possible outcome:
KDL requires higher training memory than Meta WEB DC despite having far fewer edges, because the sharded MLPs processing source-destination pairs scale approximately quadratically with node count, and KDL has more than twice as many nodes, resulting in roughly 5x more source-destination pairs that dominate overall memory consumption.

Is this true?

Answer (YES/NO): YES